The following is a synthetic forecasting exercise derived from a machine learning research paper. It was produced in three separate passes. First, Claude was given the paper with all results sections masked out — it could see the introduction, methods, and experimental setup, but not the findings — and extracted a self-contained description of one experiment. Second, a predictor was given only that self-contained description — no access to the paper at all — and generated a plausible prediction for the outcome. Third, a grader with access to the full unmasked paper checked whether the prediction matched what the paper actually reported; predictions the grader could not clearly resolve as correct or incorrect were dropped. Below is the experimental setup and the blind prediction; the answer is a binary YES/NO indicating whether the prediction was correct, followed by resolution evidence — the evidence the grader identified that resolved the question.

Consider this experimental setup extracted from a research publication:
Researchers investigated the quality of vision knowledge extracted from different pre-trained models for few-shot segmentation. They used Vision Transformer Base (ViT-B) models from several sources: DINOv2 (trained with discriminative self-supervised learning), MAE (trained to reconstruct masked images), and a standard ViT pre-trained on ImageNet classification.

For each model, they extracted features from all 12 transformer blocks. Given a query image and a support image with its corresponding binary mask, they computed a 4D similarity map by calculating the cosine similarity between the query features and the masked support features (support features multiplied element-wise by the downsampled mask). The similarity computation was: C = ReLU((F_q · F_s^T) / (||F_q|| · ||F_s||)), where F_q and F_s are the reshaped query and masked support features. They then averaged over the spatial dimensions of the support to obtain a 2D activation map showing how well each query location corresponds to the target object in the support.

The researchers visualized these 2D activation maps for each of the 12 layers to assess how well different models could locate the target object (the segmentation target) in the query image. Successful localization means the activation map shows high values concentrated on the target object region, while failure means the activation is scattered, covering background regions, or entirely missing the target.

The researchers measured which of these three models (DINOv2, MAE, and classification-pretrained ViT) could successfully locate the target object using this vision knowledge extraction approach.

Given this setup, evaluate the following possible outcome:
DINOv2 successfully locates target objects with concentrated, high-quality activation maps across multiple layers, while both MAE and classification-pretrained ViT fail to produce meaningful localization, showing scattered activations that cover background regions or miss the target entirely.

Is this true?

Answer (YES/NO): NO